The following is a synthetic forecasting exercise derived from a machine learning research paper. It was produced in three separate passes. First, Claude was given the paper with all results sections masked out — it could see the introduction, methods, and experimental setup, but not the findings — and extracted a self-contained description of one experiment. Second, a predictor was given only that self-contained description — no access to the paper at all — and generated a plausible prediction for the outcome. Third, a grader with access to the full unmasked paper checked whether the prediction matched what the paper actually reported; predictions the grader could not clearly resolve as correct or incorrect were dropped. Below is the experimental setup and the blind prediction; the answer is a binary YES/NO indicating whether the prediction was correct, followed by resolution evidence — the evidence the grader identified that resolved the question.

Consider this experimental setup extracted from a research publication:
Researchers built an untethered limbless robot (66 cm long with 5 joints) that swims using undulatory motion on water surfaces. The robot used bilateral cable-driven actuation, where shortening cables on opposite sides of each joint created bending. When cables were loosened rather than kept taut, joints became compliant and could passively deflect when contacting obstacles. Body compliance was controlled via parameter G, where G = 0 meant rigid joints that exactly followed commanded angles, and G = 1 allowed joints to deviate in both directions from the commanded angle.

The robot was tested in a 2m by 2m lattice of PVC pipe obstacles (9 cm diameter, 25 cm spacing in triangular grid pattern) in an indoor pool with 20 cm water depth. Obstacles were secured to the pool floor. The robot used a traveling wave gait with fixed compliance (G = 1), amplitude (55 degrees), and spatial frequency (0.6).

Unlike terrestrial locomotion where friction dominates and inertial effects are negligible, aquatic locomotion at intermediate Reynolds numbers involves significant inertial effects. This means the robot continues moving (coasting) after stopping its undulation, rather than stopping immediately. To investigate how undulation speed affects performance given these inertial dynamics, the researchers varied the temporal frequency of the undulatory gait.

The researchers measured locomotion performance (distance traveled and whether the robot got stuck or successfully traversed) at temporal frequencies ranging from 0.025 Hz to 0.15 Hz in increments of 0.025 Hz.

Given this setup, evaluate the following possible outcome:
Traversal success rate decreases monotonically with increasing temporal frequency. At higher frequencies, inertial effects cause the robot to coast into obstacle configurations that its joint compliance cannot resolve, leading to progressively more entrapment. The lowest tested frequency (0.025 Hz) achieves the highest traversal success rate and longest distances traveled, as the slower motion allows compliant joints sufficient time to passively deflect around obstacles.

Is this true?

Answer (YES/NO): NO